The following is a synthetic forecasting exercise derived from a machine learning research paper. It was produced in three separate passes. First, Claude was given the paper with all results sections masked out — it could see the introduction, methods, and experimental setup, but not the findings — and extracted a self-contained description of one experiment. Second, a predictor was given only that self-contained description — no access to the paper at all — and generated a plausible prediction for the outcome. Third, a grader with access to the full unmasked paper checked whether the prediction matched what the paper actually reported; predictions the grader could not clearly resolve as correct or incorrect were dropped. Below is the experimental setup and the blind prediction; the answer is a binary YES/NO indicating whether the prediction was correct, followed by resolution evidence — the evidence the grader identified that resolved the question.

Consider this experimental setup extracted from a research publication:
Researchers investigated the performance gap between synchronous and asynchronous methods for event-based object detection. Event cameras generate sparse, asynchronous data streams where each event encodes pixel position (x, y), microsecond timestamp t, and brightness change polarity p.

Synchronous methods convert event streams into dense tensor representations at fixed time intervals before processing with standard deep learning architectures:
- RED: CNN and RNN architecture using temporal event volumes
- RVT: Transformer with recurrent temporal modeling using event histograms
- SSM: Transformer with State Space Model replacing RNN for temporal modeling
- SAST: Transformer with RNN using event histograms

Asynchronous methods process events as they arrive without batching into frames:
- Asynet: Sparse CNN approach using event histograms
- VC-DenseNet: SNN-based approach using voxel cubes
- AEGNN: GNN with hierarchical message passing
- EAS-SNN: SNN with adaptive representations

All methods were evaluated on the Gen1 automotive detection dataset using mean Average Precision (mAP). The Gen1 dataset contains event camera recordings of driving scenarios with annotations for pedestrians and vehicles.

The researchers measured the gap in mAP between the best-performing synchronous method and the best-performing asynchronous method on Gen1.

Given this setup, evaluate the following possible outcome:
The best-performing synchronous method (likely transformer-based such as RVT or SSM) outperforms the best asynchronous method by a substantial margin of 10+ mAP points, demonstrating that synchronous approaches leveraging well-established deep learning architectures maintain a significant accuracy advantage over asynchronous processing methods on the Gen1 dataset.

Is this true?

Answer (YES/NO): YES